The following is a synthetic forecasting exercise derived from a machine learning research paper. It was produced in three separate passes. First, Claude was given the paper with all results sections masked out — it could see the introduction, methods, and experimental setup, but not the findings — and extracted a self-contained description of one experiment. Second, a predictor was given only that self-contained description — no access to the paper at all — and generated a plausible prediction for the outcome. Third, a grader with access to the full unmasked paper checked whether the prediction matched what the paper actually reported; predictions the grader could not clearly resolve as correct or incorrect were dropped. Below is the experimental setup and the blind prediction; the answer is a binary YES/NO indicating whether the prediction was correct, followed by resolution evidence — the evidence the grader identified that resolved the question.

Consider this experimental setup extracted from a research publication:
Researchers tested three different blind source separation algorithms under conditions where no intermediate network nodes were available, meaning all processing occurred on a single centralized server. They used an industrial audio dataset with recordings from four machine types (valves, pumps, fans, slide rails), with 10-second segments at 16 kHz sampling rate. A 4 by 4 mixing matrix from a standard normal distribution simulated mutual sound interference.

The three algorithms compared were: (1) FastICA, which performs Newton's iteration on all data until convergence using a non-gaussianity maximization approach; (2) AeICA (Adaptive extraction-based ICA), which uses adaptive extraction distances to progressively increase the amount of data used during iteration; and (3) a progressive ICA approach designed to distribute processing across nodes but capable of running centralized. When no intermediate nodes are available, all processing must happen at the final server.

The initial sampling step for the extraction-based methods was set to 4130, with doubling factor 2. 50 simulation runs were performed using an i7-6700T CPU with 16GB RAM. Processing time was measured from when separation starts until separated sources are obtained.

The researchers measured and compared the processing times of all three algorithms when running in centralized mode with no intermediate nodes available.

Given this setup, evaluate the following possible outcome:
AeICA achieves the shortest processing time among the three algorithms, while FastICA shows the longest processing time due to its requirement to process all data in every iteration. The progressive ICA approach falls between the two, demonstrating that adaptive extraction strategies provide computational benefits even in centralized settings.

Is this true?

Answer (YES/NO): NO